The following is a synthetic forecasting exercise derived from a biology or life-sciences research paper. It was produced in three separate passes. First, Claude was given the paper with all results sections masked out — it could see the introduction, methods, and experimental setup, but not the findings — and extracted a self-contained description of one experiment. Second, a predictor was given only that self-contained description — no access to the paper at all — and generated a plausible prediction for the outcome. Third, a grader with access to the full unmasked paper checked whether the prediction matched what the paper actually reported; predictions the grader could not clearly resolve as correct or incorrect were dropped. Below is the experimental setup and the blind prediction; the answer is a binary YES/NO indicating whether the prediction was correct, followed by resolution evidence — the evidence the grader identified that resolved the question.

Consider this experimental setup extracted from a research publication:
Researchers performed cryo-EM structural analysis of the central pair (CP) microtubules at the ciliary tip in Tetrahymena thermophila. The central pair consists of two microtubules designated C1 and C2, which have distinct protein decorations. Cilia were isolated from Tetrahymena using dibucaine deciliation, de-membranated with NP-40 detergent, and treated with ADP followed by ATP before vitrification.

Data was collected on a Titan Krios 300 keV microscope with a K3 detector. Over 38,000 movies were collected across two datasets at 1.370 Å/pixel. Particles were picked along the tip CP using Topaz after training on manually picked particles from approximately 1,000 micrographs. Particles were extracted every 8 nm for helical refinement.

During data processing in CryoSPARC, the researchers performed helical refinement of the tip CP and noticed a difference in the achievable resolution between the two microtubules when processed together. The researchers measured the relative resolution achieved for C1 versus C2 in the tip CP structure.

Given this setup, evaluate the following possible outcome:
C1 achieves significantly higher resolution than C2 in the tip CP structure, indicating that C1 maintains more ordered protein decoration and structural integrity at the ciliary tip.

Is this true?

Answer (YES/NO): NO